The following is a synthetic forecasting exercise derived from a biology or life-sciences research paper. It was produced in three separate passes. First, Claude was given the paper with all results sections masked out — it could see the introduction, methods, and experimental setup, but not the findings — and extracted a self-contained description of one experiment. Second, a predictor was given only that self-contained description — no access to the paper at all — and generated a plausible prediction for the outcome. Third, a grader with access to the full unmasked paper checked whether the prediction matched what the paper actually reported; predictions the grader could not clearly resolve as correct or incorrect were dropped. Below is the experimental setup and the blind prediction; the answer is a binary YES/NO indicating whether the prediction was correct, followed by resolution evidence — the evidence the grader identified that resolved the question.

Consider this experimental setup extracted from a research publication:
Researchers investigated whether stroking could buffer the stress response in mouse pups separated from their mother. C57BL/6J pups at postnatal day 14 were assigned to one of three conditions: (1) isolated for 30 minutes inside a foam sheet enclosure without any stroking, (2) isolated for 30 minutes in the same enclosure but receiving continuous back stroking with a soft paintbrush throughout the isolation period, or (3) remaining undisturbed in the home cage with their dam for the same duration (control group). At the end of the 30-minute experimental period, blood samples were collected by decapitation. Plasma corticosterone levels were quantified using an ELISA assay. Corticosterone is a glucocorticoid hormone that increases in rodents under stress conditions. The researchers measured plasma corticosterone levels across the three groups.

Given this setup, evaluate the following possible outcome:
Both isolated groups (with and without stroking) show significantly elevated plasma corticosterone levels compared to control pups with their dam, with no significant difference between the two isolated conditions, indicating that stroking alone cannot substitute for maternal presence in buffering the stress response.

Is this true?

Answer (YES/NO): NO